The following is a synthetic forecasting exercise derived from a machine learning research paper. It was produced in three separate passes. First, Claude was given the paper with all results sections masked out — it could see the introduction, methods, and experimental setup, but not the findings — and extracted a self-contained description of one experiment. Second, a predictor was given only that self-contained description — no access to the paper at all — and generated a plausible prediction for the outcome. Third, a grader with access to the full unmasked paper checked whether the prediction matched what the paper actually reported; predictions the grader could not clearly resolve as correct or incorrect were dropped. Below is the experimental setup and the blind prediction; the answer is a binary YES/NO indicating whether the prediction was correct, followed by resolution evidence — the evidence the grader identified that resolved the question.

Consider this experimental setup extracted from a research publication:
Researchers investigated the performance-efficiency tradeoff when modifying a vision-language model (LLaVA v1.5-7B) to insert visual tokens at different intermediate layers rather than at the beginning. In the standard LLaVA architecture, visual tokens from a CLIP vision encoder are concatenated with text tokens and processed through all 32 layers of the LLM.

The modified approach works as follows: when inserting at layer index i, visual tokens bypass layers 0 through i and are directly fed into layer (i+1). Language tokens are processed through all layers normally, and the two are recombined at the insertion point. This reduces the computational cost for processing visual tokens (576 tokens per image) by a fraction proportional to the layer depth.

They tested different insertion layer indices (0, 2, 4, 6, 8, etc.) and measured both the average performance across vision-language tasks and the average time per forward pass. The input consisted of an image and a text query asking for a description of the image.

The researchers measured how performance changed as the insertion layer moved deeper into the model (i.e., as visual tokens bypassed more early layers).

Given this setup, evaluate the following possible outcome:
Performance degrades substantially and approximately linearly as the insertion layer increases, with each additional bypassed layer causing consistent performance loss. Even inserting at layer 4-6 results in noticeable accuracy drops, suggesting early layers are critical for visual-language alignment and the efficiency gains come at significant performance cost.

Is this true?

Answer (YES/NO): NO